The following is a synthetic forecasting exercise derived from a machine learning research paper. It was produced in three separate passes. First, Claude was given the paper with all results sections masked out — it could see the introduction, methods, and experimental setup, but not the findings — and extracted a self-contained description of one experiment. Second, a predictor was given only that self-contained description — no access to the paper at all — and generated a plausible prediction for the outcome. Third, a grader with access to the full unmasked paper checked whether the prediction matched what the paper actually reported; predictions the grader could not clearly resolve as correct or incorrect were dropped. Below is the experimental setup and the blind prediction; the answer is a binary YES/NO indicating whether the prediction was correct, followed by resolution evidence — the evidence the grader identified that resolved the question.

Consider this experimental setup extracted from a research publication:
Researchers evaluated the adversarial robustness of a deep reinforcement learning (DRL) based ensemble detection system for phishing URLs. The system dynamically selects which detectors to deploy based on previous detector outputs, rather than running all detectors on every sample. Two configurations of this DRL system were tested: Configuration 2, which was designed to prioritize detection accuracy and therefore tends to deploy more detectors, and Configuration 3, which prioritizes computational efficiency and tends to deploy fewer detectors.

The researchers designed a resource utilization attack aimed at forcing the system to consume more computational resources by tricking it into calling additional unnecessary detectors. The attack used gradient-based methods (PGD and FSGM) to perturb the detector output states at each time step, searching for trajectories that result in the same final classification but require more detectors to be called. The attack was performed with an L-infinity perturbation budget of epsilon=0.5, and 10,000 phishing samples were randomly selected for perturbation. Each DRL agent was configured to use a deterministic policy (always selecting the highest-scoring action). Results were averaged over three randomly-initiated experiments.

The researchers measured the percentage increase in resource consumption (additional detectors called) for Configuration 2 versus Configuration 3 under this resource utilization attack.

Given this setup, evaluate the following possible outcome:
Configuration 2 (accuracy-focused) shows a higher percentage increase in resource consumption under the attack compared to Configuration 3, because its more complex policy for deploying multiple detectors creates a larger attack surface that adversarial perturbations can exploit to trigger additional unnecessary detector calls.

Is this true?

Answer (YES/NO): NO